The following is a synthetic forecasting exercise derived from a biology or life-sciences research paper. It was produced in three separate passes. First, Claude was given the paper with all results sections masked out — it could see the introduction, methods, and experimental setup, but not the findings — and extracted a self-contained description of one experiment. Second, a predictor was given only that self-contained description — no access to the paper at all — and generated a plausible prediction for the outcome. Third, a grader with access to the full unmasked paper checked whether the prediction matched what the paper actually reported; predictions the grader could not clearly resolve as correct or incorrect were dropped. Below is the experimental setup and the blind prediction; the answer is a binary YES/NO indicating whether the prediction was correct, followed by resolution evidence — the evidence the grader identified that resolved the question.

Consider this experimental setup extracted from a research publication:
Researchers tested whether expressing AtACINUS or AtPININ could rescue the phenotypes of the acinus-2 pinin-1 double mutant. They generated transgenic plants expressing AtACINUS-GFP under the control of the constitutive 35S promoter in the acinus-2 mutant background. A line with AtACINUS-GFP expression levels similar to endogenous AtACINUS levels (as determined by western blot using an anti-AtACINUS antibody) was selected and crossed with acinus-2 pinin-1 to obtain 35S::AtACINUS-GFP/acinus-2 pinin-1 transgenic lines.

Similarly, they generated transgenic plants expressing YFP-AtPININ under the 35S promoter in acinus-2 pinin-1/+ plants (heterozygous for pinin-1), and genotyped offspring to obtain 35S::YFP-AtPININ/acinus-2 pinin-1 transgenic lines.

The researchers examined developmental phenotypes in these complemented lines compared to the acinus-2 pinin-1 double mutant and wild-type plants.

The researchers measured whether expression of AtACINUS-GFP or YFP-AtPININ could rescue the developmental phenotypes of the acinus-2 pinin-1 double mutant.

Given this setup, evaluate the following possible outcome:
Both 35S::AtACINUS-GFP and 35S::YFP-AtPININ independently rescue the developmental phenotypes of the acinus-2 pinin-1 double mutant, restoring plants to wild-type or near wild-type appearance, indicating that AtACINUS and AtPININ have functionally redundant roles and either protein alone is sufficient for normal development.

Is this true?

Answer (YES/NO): YES